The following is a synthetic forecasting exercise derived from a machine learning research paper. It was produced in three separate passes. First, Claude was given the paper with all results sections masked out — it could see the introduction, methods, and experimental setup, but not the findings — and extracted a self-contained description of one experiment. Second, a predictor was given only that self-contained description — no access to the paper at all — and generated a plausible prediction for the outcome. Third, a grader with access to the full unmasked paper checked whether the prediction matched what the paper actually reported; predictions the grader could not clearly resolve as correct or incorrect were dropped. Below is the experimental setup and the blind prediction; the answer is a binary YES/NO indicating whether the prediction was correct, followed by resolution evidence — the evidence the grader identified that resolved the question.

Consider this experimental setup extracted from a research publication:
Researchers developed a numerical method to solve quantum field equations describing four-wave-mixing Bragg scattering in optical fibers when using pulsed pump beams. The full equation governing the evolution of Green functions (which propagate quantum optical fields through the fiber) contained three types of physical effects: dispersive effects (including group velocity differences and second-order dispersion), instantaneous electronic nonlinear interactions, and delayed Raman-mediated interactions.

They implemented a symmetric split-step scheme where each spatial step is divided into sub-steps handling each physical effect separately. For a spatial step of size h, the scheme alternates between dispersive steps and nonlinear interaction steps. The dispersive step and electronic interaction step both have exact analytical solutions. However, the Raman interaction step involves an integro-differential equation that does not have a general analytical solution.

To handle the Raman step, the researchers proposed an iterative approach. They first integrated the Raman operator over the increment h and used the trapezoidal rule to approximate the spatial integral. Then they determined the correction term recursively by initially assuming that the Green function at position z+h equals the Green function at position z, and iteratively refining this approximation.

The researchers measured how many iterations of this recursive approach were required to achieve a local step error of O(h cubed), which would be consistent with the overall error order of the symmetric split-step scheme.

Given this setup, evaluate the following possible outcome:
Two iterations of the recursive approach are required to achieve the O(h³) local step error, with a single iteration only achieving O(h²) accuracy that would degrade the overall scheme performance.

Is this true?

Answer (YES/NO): NO